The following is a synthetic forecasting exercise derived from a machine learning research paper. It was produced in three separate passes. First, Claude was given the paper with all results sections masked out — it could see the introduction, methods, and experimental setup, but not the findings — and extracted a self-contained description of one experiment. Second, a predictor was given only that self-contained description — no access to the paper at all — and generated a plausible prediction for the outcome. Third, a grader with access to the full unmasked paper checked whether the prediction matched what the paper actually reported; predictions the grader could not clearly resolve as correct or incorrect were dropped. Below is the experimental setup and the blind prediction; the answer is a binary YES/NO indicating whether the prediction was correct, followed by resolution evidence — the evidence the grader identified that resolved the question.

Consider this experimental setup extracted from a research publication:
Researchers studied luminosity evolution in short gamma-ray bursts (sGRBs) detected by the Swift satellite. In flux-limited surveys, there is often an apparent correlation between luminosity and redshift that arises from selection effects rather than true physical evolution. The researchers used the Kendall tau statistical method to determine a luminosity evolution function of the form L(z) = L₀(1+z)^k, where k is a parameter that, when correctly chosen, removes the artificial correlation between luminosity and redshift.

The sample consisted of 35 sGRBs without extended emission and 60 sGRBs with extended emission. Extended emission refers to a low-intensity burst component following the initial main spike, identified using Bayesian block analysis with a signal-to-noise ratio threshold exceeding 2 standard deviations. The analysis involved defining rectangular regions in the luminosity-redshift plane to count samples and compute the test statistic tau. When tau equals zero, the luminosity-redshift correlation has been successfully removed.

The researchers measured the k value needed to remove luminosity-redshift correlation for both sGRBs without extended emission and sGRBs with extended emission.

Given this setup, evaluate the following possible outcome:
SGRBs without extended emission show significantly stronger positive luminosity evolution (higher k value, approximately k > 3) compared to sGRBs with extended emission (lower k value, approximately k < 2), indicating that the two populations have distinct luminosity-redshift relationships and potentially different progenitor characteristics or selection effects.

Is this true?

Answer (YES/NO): NO